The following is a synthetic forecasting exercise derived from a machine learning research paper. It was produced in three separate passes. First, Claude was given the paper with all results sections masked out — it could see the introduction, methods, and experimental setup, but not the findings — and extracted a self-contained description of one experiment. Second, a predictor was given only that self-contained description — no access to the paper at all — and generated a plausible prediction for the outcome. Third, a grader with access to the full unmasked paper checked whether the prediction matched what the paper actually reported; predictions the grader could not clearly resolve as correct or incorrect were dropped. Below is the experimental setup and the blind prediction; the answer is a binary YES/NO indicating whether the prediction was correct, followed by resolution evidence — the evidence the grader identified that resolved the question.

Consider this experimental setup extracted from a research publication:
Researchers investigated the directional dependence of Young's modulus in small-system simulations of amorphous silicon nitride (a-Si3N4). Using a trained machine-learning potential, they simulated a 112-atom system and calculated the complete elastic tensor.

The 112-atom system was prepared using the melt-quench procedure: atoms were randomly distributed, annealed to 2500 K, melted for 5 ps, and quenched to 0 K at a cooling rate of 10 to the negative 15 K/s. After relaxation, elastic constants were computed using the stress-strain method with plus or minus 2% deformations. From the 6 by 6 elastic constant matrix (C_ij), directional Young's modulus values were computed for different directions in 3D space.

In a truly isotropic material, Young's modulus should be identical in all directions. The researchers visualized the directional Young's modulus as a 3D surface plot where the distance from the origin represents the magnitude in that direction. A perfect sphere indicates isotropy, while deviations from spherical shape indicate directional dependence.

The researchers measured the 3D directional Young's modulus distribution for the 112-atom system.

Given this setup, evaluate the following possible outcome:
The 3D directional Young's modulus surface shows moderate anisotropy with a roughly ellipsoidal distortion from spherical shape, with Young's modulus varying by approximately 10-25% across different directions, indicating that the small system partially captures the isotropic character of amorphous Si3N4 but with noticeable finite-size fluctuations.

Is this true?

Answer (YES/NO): NO